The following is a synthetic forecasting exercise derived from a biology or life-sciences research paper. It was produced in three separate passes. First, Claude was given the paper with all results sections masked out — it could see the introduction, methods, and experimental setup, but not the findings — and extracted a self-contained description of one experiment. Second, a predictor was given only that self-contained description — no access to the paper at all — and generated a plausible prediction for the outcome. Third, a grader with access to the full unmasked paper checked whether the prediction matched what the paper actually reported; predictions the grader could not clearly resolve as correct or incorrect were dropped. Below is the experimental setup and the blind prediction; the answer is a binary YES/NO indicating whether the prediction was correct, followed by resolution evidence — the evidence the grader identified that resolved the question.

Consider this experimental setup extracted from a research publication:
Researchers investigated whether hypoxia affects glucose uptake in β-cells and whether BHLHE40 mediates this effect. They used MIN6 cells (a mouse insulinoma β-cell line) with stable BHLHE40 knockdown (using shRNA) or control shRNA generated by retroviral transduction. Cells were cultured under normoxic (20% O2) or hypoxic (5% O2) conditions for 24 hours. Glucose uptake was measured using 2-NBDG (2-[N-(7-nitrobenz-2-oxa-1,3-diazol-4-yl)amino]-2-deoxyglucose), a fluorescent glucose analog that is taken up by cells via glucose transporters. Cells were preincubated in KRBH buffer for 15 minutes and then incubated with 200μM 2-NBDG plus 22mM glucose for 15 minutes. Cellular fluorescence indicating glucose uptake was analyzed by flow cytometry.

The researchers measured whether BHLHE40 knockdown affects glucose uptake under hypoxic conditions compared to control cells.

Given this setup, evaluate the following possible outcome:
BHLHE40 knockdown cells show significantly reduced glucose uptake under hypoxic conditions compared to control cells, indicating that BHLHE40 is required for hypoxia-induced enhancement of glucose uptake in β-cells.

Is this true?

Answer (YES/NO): NO